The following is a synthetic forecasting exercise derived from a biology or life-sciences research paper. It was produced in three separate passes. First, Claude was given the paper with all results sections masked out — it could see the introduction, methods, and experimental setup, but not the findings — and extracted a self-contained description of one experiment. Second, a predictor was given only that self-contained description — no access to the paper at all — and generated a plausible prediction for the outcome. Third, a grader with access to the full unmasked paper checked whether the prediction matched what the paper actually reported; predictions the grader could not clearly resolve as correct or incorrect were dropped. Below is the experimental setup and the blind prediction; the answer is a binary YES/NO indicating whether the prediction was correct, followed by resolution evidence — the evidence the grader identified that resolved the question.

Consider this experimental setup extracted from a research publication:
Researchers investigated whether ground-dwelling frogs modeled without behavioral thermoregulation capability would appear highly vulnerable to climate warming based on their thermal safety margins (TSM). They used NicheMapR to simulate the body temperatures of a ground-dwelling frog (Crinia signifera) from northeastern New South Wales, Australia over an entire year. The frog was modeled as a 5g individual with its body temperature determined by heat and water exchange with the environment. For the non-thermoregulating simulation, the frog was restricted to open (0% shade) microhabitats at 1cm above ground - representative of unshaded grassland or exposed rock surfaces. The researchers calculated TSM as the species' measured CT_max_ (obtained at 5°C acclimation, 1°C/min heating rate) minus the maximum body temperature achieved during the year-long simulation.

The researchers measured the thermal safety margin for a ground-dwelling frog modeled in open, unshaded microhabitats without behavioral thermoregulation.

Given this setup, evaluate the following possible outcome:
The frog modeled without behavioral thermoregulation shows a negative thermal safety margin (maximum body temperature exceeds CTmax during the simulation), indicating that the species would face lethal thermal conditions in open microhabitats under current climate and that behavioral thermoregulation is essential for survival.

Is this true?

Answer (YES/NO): YES